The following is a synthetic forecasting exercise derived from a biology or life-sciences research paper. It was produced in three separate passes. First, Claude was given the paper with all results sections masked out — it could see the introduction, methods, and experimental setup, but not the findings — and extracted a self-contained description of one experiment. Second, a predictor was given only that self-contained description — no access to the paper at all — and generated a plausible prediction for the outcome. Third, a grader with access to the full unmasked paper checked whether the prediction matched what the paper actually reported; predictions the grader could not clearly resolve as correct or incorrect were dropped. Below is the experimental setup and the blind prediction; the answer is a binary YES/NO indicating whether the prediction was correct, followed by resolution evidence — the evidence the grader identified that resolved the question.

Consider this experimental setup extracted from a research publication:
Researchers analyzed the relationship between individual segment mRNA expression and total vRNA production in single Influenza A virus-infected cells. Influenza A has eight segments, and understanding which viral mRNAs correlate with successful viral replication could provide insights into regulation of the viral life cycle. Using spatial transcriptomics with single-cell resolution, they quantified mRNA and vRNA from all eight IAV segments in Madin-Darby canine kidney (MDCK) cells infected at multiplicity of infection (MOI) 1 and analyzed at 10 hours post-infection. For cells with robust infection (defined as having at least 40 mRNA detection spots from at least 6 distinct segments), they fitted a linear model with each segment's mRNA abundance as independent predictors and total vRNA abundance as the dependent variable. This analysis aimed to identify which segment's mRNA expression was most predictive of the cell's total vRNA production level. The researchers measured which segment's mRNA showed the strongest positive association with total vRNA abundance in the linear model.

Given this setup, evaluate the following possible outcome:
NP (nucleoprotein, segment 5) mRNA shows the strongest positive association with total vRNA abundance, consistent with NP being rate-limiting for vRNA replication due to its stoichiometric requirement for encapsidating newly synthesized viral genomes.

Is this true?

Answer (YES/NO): NO